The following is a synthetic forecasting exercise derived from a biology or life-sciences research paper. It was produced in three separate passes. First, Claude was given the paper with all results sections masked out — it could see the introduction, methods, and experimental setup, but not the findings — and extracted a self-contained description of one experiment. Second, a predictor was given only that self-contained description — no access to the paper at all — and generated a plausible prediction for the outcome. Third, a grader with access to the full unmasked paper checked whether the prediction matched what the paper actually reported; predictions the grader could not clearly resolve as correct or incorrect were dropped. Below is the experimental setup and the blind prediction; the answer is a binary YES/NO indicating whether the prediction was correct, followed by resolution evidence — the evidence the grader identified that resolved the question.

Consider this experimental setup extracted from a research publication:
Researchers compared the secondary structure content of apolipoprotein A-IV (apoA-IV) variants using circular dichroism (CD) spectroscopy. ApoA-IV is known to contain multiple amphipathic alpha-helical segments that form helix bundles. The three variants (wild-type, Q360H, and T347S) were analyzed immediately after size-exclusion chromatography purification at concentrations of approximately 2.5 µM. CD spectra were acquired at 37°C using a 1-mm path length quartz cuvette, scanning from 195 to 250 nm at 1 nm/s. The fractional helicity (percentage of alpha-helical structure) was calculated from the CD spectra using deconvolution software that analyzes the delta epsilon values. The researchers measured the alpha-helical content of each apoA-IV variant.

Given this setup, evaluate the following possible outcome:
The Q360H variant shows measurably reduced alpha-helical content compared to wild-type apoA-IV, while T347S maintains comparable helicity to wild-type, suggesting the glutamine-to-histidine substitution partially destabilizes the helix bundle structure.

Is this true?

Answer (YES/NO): NO